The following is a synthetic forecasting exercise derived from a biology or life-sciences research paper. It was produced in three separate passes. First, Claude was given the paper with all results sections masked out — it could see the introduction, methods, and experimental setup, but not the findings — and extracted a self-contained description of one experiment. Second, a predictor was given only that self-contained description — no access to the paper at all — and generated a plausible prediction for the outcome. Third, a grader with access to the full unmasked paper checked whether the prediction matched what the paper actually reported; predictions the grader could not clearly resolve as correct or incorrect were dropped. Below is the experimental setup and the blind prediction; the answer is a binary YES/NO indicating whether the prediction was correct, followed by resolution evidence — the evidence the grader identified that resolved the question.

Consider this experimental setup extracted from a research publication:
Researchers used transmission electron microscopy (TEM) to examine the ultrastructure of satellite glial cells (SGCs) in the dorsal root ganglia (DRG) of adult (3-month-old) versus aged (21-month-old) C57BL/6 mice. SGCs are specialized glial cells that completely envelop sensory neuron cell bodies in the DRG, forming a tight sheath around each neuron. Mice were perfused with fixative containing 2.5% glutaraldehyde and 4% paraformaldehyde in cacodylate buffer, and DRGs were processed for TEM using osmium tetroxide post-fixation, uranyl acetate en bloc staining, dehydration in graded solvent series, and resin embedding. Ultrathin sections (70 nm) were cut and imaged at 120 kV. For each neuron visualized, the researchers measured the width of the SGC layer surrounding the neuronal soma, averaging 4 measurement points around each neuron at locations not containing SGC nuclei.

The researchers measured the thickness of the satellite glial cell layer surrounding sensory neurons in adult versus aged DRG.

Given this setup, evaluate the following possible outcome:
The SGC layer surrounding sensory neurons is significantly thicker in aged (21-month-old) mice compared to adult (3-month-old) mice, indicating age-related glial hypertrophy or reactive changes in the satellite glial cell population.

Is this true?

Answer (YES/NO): NO